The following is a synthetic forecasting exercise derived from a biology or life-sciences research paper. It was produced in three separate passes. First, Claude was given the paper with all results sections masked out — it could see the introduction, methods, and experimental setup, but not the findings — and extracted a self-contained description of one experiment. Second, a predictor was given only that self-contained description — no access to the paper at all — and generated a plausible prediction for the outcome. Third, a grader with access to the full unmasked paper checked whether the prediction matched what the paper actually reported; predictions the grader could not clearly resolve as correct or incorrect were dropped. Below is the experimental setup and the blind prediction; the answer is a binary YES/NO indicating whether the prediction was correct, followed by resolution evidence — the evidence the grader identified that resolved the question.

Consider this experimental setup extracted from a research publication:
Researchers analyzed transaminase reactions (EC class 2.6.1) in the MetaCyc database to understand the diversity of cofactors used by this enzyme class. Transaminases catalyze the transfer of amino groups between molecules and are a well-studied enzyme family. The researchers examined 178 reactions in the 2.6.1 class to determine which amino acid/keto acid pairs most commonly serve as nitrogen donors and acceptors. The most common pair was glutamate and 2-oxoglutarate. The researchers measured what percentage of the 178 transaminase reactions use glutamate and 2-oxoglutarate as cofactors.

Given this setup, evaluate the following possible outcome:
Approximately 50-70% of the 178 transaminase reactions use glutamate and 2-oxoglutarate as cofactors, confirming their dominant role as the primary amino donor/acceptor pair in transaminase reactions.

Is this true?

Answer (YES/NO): YES